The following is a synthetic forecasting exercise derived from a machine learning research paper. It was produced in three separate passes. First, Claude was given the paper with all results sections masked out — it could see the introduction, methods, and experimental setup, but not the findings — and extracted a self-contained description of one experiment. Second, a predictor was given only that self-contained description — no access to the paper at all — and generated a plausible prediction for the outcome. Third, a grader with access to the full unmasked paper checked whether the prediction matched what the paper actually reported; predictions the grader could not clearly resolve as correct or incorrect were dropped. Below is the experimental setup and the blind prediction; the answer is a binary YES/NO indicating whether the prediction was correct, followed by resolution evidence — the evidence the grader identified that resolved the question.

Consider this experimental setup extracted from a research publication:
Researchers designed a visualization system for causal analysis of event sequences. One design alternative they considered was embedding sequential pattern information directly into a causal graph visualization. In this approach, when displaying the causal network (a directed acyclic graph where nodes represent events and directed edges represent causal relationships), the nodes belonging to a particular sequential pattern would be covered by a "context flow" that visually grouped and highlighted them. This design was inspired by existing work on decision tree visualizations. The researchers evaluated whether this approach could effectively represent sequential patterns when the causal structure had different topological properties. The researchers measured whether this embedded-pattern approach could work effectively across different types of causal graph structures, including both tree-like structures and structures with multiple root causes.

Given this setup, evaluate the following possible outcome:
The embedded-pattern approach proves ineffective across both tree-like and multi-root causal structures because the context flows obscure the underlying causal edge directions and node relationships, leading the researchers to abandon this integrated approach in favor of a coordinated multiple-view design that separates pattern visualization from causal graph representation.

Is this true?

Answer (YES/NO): NO